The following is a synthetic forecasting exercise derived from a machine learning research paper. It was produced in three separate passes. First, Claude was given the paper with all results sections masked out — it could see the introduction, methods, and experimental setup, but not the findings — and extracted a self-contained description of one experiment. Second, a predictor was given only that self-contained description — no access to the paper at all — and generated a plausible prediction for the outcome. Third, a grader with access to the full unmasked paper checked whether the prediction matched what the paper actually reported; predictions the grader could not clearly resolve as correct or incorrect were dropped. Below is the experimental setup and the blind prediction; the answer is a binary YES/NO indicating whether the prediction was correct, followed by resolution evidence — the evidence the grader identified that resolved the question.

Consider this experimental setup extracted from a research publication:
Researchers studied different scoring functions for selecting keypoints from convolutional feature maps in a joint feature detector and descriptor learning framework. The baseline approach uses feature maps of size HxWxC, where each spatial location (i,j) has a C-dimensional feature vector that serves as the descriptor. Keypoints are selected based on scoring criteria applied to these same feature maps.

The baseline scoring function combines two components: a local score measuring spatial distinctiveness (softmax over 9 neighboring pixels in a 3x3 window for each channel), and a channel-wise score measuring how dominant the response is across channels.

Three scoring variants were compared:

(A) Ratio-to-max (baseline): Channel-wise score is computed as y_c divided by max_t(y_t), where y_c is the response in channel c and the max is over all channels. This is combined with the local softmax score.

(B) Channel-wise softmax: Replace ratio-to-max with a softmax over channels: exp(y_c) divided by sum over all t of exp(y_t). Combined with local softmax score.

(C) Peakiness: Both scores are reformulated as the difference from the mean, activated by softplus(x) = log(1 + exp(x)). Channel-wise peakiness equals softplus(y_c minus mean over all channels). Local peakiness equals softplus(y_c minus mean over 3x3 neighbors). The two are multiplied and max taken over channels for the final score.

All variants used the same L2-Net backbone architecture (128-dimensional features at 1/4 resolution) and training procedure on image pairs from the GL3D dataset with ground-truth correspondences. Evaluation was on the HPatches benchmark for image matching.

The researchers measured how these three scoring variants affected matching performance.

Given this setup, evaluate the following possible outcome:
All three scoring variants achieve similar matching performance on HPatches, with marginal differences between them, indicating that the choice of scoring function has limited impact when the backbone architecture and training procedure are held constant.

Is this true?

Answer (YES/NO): NO